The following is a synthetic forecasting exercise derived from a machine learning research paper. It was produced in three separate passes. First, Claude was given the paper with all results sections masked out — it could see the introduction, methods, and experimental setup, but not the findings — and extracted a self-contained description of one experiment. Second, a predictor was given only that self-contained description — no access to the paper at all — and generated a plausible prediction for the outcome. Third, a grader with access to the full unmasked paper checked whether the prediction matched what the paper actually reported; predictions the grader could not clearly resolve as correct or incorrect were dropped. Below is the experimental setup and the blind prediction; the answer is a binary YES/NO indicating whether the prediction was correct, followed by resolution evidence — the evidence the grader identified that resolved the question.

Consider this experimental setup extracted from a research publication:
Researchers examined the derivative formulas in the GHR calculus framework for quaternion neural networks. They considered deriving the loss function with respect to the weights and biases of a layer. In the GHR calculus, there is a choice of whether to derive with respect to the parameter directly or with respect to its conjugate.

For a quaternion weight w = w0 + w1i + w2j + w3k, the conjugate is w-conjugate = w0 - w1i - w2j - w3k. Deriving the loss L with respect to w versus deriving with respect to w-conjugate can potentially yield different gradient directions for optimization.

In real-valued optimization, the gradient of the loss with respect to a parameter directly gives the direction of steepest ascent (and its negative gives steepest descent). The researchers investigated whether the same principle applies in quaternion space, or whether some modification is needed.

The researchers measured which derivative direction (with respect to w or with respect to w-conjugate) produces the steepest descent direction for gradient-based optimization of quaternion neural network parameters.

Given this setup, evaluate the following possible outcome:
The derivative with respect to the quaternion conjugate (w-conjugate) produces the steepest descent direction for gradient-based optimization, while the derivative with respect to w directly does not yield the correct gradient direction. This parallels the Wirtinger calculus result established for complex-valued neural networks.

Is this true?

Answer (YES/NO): YES